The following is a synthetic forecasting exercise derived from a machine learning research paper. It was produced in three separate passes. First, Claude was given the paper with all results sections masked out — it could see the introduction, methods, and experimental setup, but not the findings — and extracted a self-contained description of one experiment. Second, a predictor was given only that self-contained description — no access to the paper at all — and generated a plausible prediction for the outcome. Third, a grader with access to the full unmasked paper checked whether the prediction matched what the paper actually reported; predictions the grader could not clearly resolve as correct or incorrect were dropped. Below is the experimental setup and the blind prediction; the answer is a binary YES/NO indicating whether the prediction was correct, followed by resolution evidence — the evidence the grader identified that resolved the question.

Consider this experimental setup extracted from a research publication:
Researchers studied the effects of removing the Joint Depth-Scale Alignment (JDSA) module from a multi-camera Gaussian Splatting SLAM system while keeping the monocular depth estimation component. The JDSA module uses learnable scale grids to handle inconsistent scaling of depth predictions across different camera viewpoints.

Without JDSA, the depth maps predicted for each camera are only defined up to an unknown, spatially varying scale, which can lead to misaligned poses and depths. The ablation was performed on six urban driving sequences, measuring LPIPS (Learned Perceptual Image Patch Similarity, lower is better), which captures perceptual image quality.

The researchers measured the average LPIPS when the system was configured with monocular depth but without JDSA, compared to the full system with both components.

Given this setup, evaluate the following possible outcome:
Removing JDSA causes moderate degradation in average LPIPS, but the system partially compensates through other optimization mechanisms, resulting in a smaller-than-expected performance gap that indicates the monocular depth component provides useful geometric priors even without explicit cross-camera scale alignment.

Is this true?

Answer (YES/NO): YES